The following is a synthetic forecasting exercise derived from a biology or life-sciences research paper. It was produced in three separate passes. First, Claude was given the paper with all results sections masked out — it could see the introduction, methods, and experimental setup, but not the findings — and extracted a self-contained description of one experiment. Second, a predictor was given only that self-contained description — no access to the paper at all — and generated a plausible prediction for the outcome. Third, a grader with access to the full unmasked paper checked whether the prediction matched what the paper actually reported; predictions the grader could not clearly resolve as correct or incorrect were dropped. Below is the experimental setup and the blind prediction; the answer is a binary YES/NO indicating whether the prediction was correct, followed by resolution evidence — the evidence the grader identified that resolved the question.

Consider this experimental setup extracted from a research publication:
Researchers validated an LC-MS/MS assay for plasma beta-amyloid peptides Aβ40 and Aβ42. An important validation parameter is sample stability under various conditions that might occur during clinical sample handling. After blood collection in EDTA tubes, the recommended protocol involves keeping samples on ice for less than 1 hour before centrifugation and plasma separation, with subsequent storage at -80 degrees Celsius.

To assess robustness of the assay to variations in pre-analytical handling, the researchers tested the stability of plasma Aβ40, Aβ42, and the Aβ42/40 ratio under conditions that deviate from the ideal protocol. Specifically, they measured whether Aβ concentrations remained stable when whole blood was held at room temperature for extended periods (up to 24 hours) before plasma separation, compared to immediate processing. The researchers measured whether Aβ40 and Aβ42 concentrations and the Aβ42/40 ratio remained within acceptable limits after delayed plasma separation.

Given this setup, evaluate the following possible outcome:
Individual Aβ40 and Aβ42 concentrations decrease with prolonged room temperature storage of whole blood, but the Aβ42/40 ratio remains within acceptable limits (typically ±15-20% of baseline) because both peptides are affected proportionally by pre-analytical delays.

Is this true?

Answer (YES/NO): NO